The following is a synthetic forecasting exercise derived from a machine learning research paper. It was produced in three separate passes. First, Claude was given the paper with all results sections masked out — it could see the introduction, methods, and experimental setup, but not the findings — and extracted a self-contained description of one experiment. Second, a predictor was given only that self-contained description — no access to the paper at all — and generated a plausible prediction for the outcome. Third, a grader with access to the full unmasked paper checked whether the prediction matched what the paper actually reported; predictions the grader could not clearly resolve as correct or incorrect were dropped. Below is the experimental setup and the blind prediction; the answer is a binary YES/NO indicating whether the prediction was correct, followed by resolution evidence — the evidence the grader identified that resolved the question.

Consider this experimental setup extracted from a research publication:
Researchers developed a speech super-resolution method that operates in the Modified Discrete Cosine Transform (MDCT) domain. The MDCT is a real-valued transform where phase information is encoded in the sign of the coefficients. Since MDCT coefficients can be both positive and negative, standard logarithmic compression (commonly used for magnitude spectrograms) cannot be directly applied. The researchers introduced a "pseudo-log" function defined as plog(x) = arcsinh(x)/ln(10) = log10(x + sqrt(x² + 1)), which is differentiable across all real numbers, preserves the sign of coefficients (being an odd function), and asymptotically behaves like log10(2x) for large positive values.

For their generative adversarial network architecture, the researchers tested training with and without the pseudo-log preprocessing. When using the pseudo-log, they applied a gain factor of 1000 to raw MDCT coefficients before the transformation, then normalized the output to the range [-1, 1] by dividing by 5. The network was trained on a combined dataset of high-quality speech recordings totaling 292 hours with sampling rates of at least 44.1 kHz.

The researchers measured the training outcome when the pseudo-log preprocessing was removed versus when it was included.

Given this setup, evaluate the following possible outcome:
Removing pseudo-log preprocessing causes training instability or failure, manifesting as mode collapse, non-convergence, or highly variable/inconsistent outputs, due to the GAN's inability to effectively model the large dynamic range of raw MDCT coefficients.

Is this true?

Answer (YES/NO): YES